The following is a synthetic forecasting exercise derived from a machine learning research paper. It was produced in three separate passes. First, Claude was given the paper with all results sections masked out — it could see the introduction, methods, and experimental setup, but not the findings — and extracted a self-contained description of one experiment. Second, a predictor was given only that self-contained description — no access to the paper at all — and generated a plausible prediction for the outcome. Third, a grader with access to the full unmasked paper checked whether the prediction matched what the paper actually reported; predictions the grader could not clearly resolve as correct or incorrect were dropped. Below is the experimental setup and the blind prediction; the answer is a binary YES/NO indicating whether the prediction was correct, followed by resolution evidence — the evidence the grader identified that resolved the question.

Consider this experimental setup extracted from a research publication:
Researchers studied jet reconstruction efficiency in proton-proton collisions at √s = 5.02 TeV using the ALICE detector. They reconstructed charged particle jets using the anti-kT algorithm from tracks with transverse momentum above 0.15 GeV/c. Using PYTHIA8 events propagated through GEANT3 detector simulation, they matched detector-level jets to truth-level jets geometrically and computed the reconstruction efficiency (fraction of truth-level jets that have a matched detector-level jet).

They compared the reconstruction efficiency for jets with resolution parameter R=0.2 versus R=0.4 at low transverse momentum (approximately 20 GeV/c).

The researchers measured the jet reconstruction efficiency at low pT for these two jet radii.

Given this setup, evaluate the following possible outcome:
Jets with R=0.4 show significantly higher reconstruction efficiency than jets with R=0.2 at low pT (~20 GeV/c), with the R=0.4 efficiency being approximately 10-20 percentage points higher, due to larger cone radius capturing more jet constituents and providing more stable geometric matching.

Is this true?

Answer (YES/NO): NO